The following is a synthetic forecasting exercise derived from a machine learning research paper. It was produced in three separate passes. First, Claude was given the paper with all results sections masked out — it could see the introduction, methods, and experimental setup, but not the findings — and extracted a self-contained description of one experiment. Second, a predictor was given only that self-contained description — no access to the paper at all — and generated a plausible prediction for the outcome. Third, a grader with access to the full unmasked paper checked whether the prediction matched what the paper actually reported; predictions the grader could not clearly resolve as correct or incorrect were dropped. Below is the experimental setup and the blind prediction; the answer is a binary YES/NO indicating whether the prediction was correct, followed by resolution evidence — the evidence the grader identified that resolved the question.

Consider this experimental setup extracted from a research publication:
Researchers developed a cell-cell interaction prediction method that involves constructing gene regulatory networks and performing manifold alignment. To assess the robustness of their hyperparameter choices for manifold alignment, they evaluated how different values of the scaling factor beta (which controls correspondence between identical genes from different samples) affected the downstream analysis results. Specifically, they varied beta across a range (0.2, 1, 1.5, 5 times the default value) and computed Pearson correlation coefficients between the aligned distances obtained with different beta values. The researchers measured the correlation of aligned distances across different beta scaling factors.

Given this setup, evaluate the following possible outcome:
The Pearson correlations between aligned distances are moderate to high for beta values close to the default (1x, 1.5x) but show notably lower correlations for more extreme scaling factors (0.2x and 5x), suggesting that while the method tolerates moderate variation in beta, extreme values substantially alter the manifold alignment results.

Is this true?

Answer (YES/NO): YES